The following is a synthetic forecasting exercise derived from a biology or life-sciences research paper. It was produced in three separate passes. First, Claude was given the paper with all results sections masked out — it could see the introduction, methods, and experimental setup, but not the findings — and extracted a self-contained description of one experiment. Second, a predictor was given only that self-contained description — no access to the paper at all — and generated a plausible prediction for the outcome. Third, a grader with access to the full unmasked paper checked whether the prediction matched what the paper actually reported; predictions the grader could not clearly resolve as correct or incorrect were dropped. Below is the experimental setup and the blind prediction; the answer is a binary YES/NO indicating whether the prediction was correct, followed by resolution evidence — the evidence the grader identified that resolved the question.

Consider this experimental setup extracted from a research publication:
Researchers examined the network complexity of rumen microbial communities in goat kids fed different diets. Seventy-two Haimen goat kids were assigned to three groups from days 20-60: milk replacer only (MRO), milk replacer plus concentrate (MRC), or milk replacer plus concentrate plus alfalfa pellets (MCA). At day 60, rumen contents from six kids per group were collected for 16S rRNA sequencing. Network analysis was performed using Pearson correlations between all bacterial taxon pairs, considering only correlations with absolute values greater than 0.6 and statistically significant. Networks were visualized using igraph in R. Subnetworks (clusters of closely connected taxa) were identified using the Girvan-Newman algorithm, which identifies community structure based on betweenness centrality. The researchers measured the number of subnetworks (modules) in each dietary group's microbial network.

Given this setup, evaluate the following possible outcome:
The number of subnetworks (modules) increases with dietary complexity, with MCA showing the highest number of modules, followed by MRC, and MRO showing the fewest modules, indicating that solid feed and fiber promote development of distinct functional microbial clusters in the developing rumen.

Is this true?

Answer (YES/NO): YES